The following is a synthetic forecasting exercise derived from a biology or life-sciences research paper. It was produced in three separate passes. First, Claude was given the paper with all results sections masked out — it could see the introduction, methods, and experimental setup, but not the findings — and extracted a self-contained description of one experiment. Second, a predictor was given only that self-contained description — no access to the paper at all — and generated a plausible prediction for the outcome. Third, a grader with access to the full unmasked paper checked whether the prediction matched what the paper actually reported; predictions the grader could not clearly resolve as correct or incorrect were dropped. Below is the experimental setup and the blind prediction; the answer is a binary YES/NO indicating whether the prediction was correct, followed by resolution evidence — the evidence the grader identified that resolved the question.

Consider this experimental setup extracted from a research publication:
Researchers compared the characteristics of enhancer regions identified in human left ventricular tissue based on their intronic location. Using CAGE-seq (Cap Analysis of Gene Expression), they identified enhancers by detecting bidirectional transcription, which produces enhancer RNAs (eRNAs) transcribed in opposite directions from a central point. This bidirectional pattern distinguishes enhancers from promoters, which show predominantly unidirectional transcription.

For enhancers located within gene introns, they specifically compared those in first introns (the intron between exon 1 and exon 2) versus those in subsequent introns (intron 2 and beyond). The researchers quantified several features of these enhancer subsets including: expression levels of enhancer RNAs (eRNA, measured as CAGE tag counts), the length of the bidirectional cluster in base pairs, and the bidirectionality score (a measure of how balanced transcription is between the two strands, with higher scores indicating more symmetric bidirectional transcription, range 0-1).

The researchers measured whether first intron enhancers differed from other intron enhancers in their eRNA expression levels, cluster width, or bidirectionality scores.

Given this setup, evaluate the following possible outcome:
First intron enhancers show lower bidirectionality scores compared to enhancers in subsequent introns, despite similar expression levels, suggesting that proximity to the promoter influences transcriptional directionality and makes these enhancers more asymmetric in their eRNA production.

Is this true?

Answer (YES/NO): NO